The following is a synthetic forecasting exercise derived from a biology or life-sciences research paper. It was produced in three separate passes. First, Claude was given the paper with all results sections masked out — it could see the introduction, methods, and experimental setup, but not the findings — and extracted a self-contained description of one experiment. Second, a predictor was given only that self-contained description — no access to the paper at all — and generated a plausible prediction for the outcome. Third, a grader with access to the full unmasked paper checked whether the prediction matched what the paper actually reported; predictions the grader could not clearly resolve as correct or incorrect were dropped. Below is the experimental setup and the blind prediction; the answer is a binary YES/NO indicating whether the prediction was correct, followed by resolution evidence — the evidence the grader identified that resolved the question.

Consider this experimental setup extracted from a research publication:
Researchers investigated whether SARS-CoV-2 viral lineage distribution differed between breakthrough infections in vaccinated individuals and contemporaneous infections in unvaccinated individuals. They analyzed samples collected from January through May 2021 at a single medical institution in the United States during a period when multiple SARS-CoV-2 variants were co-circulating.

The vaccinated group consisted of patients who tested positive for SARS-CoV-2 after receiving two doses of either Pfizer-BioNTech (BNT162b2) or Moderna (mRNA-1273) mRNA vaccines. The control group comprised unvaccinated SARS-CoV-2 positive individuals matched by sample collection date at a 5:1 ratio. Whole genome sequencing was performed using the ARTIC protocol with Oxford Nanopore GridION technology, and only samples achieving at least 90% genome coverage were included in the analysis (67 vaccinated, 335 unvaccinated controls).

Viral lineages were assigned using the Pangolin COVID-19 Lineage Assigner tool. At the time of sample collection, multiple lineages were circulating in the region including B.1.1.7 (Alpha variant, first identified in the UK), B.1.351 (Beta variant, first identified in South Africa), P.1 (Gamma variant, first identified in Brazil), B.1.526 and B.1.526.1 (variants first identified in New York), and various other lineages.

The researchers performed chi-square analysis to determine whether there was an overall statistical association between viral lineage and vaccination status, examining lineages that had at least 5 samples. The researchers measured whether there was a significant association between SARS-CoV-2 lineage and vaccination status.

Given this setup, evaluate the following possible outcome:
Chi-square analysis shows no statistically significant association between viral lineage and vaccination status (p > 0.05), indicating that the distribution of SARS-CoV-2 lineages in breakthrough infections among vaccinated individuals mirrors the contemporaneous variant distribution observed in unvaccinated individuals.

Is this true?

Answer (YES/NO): NO